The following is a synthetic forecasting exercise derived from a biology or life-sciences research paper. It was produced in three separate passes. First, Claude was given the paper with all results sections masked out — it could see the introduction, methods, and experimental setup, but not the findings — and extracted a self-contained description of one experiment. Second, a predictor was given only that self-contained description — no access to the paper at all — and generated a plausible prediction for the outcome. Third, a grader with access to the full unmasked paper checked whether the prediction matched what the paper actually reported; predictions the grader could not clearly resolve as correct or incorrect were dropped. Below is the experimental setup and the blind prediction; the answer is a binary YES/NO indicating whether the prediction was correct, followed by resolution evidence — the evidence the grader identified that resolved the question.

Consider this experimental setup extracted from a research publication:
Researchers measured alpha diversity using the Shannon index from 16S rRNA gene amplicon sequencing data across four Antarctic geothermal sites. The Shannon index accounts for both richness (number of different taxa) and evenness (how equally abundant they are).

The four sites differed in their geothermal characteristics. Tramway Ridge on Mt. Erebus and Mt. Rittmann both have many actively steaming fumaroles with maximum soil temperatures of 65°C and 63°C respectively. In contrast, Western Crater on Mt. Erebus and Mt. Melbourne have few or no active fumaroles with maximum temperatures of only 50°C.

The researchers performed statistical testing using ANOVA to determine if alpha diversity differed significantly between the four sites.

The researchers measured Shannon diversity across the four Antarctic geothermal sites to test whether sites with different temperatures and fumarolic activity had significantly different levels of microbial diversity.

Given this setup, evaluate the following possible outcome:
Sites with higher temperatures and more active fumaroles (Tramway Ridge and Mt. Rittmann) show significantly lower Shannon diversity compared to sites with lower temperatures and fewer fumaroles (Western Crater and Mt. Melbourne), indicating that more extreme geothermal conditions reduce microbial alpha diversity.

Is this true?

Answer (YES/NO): YES